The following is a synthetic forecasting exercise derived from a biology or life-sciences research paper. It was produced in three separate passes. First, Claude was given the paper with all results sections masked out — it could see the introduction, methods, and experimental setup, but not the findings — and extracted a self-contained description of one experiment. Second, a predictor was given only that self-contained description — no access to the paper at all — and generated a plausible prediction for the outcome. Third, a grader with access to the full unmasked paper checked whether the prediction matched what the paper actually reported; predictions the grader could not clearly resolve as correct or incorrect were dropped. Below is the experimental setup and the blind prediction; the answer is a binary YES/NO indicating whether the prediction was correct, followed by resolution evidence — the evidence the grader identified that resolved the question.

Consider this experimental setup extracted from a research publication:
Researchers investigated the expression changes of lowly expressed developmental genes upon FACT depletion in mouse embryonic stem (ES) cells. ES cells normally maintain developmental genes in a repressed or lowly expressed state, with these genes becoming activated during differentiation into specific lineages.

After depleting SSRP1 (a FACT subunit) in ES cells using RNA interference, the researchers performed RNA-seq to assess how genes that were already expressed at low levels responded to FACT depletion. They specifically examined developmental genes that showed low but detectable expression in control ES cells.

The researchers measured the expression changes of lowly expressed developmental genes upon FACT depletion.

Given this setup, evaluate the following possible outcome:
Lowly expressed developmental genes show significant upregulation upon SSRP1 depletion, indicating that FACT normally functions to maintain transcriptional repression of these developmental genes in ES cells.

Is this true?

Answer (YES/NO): YES